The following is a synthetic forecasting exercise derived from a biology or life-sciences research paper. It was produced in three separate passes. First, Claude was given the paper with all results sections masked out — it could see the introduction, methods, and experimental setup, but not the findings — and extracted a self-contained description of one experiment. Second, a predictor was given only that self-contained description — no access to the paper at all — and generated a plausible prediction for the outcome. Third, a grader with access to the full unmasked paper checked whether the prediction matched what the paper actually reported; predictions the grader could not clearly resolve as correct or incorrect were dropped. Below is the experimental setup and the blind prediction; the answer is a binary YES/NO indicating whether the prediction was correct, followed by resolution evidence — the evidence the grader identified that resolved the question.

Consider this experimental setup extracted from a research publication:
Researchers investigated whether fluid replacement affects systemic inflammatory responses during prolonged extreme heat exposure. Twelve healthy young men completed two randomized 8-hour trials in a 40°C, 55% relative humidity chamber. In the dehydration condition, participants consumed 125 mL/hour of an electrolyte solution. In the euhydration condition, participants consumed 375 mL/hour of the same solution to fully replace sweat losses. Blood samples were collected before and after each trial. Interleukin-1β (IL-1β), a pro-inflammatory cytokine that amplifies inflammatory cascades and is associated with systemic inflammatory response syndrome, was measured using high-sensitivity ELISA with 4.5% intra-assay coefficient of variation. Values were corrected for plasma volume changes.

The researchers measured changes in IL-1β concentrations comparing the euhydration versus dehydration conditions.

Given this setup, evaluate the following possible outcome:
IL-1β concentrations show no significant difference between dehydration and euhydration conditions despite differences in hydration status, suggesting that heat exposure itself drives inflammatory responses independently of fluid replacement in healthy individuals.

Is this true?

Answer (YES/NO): YES